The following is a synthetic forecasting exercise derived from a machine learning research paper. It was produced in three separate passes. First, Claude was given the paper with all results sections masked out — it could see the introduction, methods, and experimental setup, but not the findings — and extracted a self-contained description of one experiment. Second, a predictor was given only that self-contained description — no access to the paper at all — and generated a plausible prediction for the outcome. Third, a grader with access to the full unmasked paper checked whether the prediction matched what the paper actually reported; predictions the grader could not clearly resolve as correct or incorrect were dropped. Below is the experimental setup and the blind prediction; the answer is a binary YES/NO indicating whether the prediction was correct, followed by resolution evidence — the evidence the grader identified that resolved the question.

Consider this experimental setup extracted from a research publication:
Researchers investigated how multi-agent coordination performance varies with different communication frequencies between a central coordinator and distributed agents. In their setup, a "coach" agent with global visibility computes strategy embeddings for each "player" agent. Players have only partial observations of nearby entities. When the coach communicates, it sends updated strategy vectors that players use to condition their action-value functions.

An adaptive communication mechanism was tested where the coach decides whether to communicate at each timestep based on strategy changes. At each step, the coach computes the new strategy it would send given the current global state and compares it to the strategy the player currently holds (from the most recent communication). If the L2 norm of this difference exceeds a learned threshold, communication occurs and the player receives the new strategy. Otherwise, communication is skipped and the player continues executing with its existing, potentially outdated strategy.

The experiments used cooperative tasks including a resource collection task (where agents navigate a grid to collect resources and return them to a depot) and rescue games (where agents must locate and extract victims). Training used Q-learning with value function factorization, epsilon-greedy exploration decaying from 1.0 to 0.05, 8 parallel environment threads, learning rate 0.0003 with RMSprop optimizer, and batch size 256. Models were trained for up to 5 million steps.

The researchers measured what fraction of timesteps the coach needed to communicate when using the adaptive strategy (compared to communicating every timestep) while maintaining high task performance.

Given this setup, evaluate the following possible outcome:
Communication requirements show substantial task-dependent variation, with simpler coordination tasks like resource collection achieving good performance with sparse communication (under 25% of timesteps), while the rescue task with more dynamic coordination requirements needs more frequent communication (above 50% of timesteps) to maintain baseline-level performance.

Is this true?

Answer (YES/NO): NO